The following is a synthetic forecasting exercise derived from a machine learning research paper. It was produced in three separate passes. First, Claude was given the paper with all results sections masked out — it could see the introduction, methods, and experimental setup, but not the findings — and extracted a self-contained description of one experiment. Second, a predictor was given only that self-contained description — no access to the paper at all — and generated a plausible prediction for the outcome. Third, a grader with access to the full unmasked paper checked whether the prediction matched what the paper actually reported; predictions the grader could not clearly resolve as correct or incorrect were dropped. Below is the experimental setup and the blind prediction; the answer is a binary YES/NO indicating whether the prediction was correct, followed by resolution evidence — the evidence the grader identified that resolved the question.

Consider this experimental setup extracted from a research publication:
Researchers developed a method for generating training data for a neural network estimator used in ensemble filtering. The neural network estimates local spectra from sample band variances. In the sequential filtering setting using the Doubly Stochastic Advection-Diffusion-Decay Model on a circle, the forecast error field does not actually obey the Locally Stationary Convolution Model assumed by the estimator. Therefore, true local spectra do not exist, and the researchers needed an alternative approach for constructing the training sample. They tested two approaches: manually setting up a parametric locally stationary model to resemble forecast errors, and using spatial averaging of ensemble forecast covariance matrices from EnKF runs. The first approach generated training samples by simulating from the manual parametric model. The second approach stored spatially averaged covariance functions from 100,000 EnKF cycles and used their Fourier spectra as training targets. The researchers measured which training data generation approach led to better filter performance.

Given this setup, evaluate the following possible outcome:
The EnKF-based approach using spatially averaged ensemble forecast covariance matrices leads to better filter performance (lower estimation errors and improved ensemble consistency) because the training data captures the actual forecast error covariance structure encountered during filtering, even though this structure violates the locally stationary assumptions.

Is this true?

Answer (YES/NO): YES